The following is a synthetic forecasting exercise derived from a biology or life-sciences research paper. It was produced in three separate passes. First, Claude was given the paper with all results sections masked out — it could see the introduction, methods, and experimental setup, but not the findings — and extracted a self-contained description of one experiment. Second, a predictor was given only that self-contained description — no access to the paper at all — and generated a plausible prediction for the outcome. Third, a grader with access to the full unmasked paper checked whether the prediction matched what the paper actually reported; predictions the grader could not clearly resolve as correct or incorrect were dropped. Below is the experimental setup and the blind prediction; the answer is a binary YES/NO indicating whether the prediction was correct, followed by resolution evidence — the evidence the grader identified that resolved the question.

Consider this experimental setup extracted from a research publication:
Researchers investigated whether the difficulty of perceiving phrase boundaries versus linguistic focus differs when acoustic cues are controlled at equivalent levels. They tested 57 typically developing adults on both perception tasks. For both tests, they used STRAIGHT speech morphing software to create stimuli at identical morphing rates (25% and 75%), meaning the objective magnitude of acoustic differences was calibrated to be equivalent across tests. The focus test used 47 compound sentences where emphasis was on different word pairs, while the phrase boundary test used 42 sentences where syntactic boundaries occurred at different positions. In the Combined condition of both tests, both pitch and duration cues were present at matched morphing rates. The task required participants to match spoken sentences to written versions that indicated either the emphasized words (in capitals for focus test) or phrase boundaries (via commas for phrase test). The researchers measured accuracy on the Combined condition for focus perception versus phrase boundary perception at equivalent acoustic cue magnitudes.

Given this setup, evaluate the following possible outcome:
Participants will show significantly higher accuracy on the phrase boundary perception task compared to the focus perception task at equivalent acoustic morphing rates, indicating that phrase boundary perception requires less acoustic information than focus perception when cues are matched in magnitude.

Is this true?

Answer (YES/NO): NO